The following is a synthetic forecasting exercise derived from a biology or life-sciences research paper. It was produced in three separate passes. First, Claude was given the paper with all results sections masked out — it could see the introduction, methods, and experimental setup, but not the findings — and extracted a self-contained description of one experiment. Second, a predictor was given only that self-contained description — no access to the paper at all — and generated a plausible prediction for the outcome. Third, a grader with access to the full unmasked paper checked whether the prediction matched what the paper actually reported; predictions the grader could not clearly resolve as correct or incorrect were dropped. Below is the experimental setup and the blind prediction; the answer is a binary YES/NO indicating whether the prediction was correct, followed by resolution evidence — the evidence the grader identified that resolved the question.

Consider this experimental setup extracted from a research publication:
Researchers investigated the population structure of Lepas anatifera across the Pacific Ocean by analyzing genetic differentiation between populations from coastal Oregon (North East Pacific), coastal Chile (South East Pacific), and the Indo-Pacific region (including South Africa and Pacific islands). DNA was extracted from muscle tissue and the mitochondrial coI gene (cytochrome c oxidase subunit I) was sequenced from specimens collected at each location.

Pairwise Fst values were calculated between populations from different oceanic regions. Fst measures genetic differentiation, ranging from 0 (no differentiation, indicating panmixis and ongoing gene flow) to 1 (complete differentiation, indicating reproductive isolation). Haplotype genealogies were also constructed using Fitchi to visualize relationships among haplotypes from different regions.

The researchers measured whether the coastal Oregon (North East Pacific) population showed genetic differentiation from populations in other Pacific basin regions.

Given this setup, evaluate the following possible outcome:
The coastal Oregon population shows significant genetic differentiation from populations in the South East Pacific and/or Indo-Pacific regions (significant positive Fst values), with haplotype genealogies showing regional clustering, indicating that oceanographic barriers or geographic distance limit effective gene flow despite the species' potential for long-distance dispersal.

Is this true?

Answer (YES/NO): YES